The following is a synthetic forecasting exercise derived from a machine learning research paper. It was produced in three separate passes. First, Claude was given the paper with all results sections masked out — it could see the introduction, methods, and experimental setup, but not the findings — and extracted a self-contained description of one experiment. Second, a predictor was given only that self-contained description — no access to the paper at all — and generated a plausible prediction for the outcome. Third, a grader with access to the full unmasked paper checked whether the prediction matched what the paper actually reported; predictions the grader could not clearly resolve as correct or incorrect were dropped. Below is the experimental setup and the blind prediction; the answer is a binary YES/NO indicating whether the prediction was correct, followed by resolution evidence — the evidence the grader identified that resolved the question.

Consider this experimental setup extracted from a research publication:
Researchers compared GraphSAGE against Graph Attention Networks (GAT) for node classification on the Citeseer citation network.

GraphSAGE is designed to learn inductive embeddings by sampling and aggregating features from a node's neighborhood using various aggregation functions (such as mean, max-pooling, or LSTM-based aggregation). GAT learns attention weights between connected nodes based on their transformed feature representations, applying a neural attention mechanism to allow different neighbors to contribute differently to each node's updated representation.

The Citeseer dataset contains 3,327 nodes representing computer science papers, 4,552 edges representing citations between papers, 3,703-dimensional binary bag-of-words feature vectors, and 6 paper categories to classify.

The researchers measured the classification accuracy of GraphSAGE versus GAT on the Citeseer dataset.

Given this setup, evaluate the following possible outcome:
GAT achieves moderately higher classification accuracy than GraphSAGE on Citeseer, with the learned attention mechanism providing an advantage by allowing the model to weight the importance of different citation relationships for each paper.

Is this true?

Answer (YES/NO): YES